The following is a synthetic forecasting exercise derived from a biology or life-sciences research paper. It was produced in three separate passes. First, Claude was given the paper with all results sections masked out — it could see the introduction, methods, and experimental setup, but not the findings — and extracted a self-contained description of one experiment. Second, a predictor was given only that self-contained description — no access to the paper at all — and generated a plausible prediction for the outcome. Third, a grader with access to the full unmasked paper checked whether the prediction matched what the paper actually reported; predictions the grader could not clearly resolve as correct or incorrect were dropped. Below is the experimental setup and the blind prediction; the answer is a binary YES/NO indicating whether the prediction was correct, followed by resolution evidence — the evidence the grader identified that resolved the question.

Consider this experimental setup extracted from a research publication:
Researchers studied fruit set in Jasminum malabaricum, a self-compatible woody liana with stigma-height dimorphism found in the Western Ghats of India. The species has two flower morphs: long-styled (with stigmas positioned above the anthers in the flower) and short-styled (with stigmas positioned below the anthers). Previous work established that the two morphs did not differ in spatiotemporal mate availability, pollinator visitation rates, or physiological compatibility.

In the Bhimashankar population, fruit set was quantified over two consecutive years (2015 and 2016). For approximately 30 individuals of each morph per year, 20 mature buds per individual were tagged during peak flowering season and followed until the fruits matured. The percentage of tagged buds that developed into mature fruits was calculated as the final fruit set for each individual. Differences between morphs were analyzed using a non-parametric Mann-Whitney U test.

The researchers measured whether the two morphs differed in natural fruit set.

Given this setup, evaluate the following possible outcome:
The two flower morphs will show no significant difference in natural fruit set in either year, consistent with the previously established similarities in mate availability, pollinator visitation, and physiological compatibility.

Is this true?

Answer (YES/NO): YES